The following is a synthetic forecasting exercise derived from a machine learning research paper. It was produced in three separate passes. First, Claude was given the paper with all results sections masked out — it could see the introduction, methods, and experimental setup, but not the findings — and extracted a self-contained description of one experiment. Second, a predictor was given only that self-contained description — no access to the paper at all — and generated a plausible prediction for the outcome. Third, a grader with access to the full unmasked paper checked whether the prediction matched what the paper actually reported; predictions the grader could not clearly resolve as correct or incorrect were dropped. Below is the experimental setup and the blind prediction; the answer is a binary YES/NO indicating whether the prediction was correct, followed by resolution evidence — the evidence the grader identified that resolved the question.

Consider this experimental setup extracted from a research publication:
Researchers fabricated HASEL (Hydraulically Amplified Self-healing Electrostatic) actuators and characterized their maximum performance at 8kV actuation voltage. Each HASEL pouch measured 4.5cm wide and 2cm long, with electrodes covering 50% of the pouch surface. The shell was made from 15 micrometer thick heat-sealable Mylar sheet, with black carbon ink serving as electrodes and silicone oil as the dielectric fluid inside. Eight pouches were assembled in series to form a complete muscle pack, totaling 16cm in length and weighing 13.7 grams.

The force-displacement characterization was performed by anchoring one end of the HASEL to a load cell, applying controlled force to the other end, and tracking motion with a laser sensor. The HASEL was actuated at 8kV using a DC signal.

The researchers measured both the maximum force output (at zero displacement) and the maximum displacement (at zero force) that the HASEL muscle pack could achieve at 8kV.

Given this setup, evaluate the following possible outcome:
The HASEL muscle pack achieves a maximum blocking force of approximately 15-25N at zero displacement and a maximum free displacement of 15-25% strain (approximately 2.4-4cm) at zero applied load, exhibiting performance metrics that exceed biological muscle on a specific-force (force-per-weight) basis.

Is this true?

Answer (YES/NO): NO